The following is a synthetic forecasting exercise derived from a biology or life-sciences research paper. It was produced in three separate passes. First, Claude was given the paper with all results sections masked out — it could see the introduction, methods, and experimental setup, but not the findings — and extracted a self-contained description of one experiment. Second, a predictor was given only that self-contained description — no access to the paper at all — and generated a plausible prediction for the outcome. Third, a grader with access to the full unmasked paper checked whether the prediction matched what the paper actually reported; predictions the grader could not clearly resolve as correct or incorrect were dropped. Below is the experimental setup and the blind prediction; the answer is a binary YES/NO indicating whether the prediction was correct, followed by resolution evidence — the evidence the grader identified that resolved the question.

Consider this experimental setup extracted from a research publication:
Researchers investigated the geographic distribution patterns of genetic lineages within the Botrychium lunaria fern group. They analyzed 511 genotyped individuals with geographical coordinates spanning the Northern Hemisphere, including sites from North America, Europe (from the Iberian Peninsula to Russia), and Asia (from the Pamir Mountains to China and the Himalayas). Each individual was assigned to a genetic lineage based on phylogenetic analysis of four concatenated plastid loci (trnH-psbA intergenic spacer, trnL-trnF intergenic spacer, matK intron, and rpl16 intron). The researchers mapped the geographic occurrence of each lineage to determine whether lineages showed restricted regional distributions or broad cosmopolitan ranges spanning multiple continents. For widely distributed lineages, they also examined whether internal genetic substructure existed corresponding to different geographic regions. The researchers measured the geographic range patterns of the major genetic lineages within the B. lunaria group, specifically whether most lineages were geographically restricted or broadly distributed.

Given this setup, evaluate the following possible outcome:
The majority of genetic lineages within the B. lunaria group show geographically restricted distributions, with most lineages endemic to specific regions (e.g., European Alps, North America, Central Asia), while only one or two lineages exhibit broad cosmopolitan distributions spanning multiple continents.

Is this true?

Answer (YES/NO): NO